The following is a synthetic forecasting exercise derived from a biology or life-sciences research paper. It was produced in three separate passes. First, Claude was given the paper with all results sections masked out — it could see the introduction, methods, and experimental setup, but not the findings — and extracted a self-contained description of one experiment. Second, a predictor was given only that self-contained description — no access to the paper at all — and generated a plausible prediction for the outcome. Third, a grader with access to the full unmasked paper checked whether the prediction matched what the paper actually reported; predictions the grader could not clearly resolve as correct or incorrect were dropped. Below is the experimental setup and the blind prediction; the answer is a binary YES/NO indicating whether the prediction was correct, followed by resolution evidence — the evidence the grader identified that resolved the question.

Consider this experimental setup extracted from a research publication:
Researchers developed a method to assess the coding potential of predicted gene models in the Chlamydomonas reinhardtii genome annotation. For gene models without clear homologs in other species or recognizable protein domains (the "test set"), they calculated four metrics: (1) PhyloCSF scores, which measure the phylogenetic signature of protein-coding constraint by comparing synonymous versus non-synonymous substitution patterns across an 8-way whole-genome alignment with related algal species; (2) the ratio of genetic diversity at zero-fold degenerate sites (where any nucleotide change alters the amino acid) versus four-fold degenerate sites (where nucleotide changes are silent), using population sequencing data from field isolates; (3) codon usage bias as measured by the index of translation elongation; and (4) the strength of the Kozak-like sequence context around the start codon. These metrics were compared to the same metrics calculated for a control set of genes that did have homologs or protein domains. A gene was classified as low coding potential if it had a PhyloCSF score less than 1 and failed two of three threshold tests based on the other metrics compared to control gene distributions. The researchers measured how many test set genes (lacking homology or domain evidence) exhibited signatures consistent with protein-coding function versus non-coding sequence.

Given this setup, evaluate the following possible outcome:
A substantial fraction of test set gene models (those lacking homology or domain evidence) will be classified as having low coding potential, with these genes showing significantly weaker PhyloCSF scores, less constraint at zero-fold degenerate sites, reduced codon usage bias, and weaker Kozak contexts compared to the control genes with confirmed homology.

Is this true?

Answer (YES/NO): YES